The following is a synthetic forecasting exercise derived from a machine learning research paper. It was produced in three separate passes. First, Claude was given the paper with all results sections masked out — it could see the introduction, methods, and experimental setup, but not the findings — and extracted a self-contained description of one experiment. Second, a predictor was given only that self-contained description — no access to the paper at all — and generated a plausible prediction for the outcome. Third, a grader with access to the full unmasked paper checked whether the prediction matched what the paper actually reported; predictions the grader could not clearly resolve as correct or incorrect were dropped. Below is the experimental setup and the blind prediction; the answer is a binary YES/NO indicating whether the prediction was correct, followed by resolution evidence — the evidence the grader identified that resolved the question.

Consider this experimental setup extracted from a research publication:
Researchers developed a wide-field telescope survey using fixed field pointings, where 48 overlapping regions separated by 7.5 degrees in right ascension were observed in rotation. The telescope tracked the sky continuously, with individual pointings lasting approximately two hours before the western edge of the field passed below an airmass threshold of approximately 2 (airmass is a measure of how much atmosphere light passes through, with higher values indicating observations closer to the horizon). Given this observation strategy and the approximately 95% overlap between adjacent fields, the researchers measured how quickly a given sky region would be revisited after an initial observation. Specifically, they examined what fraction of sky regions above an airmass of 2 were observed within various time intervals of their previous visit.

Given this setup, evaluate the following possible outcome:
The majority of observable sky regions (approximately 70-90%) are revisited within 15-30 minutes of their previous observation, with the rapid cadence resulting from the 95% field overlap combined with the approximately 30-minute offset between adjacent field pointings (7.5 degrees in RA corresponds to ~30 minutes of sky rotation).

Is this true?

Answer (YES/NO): NO